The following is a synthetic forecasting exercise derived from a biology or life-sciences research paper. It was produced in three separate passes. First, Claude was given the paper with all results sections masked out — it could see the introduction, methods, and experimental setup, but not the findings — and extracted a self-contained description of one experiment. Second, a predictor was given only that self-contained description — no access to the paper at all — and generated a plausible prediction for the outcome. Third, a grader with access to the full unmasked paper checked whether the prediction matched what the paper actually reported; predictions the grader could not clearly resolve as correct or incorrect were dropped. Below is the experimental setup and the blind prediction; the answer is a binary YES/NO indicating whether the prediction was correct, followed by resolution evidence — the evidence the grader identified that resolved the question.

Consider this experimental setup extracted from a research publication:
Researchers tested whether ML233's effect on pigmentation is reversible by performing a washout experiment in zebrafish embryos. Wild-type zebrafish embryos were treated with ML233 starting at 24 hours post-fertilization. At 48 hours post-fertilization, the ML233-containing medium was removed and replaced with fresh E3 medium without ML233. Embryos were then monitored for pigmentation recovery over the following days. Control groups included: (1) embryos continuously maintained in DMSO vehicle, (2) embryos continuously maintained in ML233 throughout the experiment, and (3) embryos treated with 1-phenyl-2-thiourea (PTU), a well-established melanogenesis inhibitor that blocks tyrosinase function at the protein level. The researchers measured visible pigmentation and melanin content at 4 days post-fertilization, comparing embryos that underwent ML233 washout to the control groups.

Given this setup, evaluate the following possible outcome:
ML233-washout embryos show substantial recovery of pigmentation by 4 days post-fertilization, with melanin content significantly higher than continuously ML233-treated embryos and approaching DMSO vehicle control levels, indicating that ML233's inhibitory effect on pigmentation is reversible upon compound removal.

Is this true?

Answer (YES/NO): YES